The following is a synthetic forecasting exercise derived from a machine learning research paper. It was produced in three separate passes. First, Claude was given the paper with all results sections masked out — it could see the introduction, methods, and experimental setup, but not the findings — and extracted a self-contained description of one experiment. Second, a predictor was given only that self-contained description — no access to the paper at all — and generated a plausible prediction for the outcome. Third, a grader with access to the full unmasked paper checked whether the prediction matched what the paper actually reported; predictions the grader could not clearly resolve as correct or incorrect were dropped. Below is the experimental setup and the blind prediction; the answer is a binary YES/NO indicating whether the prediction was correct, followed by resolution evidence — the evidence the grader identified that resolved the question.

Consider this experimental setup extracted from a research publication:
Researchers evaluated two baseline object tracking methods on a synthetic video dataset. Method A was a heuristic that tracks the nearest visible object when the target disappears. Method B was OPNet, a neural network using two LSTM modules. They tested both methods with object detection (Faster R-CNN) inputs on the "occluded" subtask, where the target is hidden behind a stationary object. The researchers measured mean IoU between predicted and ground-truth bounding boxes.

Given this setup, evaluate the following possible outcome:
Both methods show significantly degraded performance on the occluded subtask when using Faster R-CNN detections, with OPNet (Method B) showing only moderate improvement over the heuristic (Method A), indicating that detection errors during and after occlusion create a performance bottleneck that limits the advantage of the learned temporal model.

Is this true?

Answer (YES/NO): NO